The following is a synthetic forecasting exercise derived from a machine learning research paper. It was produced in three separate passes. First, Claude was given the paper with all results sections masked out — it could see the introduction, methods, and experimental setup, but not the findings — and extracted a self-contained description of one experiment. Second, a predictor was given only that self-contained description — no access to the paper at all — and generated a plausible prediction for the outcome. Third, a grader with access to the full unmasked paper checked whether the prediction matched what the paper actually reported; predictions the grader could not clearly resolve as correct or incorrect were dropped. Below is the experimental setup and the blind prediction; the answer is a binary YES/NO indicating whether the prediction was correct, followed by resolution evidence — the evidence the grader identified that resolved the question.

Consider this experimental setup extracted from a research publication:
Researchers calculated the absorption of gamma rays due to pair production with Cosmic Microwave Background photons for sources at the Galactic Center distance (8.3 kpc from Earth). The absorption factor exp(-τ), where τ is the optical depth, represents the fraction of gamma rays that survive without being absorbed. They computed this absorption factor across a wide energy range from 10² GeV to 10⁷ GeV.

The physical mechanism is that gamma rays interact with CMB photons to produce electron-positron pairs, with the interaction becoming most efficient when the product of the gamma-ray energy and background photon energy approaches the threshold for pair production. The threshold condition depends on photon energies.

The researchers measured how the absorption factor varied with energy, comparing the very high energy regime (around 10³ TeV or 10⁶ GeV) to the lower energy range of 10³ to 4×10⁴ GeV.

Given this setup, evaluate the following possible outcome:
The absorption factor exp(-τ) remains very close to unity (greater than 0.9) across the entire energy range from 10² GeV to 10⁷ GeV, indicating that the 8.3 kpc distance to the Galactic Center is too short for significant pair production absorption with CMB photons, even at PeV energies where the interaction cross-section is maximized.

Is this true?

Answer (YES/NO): NO